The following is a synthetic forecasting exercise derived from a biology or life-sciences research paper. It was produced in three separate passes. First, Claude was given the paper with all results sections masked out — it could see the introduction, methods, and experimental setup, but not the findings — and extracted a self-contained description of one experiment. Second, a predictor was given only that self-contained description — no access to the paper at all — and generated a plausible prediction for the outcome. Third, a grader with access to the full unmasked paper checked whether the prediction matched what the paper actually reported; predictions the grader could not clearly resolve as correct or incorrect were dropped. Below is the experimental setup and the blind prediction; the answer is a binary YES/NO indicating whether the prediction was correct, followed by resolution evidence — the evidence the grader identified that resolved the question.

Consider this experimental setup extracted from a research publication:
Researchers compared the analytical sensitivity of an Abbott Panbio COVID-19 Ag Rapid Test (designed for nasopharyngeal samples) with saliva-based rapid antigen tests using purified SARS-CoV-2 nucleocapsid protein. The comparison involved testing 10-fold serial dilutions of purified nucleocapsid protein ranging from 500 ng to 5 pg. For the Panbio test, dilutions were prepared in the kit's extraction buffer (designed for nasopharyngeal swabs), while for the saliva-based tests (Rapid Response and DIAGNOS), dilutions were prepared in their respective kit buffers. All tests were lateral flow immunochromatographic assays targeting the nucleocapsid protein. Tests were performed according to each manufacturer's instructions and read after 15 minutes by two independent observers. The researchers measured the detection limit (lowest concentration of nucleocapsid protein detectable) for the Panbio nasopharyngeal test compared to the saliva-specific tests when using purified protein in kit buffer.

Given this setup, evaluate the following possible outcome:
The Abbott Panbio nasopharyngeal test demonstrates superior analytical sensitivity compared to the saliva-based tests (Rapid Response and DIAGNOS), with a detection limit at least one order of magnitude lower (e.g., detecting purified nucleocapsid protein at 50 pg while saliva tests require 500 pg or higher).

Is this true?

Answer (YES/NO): NO